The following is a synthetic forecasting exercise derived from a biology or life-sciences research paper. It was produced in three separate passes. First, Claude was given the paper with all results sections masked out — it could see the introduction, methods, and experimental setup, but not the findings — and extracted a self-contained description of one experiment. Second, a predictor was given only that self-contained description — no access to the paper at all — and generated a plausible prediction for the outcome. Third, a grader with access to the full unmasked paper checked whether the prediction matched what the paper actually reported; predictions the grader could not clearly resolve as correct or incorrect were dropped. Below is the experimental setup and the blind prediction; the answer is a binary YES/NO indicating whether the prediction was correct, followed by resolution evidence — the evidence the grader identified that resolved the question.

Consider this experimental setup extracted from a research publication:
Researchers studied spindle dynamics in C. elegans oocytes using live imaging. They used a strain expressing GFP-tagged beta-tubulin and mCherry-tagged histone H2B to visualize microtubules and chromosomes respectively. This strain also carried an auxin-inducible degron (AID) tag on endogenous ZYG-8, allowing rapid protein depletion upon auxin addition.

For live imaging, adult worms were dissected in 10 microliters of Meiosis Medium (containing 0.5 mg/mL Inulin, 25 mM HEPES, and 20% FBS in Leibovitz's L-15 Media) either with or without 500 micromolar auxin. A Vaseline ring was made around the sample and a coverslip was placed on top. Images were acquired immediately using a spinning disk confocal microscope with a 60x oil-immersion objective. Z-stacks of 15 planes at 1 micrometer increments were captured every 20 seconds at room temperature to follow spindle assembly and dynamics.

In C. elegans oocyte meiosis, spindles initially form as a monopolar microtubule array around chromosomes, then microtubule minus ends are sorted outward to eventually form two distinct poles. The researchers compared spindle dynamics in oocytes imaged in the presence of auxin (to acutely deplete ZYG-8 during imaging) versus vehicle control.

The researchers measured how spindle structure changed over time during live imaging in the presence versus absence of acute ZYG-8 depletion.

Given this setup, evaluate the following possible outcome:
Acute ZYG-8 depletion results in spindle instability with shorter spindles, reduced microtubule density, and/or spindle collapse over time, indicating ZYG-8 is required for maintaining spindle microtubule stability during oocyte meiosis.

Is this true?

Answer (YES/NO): NO